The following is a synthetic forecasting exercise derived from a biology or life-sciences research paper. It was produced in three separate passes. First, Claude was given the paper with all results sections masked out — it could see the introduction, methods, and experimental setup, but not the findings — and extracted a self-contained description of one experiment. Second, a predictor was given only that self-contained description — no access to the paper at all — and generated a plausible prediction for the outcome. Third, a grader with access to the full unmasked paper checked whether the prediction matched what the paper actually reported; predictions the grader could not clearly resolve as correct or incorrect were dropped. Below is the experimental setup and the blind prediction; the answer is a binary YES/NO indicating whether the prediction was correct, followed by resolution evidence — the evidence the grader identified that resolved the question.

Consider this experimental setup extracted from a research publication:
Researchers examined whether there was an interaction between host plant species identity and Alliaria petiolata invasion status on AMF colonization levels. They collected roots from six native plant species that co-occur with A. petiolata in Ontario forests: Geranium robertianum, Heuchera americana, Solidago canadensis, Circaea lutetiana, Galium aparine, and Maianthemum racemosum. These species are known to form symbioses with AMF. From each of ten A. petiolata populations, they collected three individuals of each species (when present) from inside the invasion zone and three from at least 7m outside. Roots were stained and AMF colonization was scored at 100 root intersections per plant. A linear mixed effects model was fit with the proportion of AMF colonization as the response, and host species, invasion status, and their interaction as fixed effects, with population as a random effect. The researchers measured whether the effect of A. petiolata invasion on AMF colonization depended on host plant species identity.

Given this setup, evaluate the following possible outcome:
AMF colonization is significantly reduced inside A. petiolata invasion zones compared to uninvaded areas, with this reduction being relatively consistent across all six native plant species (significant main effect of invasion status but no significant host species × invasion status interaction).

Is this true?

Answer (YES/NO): NO